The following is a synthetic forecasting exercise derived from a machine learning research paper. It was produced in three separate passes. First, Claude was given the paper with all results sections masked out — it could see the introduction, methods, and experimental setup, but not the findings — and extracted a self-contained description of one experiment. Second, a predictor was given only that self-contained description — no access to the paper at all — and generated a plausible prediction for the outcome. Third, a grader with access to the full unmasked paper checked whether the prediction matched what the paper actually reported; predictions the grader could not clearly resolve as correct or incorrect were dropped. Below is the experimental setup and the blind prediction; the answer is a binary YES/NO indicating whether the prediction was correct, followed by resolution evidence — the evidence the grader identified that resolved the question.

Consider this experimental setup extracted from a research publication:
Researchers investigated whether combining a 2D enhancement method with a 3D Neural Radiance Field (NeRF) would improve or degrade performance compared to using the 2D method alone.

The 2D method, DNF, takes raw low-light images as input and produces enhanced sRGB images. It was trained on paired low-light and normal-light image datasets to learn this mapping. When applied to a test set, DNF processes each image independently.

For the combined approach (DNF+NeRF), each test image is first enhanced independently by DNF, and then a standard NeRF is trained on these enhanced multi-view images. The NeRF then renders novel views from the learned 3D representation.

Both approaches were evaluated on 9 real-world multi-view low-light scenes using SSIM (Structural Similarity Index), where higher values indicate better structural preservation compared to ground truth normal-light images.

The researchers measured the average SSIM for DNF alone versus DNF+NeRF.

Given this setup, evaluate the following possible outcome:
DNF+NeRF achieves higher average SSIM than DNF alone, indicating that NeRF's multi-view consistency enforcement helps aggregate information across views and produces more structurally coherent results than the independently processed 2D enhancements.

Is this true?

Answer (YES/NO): NO